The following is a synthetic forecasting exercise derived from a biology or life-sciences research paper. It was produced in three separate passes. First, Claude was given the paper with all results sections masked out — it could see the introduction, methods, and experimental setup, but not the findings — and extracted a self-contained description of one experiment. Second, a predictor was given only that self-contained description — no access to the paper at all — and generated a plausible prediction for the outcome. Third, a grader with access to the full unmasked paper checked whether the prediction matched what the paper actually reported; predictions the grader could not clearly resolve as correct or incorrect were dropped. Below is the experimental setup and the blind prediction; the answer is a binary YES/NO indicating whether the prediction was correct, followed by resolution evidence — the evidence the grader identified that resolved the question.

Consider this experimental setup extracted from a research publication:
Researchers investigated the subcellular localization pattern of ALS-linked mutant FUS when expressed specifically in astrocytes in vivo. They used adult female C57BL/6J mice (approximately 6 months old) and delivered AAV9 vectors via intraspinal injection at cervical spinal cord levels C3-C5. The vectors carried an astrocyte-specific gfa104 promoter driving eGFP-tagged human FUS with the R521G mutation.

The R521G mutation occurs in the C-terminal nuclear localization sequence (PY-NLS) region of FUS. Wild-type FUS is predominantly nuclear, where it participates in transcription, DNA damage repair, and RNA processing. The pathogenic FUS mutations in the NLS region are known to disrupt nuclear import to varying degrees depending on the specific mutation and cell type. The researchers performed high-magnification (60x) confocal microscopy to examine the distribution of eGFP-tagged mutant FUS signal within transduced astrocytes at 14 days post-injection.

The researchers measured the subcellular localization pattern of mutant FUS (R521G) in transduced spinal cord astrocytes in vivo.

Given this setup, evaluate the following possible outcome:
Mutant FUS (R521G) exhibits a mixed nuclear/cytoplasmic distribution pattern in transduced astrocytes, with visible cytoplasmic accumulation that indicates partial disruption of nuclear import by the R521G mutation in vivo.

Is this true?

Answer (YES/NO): YES